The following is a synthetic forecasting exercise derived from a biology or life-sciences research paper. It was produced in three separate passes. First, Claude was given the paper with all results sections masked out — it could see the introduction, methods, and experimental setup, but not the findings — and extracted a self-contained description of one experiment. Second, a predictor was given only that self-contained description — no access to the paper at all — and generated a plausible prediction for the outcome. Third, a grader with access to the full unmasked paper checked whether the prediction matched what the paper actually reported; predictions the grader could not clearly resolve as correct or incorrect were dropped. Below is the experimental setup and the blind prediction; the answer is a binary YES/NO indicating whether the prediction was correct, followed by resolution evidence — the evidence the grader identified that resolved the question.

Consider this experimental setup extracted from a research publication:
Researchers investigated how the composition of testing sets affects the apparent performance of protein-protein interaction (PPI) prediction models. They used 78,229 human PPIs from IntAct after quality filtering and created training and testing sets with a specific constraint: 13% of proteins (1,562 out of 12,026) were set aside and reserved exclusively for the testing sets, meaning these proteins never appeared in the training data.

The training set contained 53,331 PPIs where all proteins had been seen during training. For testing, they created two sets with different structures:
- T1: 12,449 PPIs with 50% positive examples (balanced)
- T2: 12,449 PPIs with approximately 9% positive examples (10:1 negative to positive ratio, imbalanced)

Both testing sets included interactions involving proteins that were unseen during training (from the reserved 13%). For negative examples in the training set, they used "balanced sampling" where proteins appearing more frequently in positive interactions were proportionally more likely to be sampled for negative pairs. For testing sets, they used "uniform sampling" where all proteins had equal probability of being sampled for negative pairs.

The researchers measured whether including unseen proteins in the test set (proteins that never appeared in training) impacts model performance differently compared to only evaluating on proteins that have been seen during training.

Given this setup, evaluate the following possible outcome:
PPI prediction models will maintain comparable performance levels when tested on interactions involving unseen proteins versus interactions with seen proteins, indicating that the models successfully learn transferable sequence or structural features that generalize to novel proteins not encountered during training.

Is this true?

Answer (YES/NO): NO